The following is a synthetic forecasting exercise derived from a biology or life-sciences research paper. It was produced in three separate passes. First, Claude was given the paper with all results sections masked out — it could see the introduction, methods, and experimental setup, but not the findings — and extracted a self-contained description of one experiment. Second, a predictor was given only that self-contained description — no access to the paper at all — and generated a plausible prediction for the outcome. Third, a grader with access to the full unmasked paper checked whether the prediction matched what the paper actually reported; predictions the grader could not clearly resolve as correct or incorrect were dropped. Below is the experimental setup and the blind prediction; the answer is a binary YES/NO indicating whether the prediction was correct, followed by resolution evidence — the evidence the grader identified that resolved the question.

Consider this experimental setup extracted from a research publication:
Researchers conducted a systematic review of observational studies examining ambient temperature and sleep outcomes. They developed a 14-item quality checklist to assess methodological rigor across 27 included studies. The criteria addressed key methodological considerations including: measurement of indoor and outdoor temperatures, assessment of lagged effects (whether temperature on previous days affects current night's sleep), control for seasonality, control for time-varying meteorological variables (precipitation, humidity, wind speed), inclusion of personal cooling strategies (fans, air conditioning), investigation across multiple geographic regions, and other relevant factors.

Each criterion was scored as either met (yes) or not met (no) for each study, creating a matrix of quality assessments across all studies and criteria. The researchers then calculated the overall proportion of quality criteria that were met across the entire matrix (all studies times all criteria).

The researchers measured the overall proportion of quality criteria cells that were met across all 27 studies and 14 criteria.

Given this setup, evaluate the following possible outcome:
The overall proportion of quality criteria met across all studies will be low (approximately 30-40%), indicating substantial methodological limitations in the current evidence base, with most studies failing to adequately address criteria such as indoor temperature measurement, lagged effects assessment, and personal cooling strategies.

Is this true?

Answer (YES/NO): YES